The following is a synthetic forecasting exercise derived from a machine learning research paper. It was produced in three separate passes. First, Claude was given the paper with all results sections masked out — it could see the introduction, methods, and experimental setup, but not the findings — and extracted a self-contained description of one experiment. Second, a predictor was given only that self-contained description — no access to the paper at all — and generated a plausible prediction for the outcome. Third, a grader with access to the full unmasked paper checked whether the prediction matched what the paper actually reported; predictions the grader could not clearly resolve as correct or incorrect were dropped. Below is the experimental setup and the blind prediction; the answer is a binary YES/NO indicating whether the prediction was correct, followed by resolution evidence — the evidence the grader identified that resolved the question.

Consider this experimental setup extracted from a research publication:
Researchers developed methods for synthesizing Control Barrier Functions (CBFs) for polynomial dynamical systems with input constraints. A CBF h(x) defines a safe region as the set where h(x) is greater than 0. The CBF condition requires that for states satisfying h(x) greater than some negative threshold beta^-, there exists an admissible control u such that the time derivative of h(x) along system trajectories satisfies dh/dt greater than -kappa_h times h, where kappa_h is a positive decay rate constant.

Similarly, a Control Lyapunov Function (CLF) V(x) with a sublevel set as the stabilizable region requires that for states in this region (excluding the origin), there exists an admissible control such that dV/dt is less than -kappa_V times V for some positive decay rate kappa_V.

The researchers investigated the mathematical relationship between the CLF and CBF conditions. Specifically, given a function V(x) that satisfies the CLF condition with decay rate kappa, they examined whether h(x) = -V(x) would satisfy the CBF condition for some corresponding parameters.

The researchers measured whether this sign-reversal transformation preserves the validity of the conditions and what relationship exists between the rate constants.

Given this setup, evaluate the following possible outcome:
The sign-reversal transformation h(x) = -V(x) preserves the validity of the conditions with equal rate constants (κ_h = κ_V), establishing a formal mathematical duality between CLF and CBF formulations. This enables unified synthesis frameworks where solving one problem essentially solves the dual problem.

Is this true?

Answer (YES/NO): YES